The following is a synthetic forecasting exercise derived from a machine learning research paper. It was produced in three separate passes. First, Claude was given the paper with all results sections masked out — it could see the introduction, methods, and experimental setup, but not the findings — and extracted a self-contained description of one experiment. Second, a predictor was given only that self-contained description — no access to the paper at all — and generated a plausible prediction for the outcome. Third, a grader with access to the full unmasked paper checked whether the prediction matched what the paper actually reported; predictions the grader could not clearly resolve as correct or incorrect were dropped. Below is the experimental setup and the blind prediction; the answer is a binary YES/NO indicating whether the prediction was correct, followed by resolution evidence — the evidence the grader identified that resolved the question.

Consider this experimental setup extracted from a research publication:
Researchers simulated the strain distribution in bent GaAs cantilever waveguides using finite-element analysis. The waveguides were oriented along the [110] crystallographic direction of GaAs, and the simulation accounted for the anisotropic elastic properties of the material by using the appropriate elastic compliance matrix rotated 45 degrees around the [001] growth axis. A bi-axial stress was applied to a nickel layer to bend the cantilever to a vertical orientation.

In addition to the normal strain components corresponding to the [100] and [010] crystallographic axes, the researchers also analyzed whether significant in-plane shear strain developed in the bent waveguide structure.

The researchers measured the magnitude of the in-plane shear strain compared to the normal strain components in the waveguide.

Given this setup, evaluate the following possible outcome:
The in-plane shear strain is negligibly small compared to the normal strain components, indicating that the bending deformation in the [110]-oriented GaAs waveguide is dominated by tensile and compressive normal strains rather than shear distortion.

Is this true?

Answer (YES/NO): NO